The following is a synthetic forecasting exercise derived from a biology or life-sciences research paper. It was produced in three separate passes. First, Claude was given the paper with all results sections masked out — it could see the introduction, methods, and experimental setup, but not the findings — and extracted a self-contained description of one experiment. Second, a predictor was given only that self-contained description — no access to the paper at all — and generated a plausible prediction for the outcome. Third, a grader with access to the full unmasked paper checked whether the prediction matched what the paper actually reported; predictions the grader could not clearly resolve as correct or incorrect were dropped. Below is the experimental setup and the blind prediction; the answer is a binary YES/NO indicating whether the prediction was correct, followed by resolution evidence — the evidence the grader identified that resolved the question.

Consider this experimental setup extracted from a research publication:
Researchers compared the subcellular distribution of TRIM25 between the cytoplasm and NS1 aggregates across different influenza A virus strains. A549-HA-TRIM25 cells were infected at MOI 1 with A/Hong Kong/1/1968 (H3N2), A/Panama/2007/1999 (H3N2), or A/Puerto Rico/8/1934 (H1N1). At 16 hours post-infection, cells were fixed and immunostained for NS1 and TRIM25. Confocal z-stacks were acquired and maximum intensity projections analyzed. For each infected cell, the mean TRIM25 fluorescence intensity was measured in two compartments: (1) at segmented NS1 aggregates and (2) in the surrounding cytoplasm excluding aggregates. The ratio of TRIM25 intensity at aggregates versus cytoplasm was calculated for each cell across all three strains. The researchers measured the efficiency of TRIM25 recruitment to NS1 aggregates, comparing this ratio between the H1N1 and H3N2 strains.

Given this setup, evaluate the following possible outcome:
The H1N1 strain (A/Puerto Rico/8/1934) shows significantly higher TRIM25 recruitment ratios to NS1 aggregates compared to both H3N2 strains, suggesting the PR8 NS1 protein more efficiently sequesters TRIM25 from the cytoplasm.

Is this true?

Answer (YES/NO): YES